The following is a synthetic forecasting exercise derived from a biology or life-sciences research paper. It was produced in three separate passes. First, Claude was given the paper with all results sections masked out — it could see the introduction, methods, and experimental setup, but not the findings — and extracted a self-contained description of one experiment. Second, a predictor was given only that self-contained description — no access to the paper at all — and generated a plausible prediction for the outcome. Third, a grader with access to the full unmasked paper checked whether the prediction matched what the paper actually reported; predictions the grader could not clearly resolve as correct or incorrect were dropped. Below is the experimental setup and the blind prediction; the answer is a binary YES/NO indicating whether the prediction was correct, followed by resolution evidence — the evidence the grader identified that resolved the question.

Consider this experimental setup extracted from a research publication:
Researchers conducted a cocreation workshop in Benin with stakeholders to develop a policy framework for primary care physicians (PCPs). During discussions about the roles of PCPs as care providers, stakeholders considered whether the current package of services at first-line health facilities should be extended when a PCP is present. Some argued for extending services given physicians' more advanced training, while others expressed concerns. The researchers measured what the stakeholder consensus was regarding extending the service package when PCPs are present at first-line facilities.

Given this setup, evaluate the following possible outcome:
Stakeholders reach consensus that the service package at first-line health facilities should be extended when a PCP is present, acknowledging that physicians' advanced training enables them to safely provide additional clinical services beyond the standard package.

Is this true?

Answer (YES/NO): NO